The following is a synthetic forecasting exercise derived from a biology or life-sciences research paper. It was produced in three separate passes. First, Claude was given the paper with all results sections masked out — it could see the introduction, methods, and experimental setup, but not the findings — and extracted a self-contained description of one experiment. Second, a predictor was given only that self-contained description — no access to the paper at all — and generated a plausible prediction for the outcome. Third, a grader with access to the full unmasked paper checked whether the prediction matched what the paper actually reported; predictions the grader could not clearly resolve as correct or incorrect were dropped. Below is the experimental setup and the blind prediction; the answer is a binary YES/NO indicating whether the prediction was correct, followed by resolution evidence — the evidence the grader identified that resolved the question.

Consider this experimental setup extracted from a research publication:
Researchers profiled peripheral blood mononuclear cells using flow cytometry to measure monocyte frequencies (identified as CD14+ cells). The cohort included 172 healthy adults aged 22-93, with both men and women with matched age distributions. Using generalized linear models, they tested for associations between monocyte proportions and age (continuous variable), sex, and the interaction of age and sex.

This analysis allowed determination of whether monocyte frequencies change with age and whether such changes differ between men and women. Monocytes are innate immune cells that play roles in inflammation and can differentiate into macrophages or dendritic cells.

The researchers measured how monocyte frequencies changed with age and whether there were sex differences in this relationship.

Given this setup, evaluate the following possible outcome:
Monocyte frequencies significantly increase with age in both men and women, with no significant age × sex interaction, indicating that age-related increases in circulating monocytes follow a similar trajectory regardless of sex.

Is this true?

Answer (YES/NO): NO